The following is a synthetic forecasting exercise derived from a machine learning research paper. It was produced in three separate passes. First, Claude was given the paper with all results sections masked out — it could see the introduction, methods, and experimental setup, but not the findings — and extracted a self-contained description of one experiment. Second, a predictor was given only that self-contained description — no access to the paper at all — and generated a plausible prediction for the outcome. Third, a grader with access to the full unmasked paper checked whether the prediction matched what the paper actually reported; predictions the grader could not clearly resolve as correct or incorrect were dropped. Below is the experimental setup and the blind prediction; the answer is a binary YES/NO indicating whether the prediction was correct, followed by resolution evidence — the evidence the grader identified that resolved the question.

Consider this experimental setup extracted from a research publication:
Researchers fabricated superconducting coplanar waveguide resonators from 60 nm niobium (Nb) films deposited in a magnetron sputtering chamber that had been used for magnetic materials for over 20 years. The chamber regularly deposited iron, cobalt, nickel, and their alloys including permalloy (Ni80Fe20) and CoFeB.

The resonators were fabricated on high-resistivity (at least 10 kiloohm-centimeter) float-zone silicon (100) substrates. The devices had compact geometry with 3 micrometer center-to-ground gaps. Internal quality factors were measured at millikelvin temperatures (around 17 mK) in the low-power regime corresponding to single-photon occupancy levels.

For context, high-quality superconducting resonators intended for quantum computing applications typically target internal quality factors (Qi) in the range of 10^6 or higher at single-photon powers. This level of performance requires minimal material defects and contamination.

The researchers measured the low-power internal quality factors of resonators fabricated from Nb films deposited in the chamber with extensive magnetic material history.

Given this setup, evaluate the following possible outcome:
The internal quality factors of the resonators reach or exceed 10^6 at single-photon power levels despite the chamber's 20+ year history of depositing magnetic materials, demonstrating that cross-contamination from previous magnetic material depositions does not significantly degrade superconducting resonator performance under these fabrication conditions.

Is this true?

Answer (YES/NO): YES